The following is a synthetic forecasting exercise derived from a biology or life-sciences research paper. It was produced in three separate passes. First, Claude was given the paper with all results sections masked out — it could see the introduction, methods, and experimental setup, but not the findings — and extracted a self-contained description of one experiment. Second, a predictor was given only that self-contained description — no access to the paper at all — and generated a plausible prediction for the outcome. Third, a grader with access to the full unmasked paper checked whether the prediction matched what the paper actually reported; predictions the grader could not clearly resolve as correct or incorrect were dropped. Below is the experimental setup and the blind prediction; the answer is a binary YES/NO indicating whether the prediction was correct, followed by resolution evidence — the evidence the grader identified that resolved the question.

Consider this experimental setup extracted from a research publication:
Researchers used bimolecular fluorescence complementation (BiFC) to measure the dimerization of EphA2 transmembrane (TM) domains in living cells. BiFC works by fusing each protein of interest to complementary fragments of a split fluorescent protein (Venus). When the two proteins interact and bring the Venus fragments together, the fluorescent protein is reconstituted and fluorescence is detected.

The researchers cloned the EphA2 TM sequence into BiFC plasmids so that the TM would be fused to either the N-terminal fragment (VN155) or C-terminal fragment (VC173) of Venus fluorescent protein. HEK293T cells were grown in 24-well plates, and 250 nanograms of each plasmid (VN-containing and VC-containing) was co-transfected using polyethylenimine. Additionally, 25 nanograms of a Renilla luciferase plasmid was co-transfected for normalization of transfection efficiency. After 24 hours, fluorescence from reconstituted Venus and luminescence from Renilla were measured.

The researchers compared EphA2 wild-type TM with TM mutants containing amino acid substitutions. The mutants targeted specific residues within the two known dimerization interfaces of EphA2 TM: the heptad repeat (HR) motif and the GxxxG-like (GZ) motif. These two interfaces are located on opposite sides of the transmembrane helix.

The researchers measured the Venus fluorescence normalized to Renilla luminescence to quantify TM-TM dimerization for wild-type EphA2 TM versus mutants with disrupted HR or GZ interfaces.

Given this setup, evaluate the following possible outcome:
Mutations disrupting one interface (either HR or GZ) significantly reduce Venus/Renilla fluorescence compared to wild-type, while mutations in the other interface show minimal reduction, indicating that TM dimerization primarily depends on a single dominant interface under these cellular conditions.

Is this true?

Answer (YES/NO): YES